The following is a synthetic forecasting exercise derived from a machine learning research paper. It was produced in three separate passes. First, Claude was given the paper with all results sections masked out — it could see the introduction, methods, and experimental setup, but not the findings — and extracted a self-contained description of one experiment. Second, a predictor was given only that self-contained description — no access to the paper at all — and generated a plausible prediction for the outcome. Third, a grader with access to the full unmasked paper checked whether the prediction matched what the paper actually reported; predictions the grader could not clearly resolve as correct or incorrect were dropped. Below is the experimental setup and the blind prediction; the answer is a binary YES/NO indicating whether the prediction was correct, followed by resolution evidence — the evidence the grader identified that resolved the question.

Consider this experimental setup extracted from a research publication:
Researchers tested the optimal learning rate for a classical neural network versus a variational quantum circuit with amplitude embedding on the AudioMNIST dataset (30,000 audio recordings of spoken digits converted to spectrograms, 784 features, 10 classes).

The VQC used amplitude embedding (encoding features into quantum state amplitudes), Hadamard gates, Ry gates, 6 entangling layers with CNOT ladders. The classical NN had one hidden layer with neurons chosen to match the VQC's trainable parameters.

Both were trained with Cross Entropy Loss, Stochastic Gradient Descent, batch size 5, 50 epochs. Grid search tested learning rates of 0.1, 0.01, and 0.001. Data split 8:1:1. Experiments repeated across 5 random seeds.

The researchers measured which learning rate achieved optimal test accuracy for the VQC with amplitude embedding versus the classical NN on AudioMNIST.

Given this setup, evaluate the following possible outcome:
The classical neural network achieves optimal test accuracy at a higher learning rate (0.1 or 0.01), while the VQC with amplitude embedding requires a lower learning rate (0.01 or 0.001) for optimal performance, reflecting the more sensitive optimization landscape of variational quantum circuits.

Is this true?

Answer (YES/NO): NO